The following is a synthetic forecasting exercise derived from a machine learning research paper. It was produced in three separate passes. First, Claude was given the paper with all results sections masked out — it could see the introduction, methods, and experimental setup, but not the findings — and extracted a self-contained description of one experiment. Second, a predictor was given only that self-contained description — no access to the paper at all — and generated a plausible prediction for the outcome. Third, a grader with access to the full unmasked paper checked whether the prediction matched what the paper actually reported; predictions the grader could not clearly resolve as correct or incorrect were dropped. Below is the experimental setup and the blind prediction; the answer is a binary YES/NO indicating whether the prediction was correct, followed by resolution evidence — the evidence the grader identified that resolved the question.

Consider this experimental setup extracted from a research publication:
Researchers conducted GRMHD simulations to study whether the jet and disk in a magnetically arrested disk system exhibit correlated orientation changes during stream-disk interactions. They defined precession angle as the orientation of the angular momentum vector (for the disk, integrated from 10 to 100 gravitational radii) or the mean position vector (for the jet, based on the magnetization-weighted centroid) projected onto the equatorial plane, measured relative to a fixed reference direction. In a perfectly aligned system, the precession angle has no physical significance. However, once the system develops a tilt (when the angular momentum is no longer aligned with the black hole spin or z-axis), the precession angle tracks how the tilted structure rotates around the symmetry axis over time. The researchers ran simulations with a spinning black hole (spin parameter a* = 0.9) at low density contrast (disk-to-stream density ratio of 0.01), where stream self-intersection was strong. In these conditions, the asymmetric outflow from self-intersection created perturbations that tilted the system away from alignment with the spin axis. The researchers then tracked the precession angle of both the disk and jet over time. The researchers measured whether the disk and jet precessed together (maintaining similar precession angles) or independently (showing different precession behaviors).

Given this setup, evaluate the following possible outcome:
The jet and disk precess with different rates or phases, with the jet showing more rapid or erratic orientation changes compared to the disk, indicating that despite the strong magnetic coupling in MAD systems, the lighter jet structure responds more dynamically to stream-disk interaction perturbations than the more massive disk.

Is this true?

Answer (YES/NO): NO